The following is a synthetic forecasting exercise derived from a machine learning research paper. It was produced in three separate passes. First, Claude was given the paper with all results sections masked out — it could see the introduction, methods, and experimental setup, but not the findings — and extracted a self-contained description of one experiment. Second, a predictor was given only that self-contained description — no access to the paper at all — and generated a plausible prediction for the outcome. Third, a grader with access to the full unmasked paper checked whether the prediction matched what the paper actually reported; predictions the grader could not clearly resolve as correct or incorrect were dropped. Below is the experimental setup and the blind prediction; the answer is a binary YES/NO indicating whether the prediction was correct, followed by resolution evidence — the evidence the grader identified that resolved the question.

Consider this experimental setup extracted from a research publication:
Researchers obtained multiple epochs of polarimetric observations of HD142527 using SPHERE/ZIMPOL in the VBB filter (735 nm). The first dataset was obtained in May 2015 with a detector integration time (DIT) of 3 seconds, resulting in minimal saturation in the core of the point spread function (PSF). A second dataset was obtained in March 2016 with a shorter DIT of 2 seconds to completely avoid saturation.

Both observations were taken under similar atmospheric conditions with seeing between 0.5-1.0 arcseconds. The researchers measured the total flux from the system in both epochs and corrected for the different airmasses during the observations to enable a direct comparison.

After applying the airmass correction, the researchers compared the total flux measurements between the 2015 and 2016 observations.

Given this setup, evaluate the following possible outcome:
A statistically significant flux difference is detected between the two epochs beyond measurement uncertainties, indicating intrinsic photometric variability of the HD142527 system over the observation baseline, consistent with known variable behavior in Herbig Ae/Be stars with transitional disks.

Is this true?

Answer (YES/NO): NO